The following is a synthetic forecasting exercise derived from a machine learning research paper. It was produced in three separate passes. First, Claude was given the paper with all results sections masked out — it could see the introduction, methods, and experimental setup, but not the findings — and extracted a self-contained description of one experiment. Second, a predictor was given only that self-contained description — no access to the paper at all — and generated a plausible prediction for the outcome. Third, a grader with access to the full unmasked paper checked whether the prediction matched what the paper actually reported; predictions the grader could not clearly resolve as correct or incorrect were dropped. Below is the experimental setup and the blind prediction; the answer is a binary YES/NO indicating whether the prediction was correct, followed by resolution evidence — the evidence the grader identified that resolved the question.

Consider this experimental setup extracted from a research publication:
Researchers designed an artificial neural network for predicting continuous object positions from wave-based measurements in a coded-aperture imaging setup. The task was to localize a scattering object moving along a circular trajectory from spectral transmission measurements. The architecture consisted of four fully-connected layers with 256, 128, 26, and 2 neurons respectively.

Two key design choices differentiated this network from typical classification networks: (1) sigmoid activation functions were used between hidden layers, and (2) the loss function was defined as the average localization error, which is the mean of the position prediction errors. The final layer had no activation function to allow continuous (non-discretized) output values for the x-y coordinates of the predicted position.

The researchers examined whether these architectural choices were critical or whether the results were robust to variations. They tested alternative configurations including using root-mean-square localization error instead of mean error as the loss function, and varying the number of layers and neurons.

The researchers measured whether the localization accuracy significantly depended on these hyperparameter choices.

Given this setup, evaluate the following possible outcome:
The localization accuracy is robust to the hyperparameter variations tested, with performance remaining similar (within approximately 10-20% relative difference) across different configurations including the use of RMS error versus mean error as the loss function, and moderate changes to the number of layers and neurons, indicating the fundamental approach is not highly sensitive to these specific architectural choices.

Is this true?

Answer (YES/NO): YES